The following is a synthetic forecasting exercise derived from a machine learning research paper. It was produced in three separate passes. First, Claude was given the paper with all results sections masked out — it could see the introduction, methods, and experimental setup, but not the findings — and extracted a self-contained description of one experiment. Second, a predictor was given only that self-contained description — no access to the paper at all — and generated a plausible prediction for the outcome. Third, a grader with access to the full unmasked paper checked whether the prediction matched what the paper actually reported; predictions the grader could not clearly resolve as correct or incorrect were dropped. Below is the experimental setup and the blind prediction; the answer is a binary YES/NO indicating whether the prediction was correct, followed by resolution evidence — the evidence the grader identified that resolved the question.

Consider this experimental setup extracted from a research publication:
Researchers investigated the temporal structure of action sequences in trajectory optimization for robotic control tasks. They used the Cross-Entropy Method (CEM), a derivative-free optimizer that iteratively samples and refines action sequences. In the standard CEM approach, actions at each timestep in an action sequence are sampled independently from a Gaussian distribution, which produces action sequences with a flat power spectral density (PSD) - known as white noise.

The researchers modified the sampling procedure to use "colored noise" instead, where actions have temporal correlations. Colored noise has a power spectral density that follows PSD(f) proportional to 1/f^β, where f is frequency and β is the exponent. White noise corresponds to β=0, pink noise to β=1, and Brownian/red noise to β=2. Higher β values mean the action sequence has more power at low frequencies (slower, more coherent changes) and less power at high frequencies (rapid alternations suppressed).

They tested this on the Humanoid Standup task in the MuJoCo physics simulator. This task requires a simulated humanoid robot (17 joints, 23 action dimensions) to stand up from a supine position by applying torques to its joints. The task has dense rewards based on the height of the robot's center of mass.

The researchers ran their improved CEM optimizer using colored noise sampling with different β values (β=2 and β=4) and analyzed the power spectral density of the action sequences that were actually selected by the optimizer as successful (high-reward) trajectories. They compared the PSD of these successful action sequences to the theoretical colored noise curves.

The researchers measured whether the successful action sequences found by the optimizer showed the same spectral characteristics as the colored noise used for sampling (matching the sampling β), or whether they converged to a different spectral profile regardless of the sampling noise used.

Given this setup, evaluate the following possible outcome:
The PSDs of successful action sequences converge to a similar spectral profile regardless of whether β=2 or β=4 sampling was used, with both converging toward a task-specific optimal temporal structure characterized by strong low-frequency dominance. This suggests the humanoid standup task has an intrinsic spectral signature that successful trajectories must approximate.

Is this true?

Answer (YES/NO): YES